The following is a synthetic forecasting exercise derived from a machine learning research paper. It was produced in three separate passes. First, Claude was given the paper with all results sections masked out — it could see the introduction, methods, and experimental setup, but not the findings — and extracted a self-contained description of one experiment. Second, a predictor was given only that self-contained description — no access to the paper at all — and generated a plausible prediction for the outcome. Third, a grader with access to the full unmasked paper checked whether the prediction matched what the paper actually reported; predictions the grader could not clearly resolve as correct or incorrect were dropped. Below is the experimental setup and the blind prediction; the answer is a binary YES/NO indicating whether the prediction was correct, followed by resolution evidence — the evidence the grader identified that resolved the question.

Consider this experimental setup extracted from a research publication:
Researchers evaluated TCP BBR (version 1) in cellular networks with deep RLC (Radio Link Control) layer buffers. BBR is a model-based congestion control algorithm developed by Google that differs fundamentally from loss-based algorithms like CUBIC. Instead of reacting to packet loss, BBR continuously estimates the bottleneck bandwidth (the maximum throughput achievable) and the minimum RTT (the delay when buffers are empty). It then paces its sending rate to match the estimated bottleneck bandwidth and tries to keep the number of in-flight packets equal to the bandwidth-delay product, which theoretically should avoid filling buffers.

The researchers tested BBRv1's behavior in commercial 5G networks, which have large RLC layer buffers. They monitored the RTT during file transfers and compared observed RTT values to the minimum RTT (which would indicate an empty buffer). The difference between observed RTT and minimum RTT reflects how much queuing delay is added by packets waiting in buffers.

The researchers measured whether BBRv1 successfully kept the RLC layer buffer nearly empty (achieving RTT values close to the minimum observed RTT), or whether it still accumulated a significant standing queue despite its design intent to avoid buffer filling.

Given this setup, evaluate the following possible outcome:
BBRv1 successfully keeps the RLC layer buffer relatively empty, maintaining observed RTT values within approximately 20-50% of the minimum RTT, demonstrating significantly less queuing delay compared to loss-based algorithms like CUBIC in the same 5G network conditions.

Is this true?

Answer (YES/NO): NO